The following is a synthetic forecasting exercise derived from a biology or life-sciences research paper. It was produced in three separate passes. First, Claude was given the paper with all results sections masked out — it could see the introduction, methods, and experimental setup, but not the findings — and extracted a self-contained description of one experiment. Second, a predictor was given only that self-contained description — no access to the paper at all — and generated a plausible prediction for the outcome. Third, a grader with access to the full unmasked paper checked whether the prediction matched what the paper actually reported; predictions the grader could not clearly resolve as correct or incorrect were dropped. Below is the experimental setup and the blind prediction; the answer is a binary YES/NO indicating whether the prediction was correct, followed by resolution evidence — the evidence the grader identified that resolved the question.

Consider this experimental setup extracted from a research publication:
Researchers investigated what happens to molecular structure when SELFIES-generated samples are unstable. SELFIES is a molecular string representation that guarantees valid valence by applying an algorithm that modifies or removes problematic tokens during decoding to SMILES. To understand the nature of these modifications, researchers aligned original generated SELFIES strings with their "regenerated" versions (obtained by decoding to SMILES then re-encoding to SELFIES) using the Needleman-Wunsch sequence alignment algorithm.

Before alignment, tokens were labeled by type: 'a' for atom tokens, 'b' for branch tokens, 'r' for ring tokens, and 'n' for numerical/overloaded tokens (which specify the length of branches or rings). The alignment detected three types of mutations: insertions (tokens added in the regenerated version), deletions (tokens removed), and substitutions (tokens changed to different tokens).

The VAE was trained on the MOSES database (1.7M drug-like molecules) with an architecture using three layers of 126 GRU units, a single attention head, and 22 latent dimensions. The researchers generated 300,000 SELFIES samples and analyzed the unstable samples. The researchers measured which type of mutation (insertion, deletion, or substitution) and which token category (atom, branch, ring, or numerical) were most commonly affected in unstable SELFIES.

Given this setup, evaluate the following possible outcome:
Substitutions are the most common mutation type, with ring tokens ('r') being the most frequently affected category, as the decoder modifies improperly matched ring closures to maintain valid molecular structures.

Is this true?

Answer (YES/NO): NO